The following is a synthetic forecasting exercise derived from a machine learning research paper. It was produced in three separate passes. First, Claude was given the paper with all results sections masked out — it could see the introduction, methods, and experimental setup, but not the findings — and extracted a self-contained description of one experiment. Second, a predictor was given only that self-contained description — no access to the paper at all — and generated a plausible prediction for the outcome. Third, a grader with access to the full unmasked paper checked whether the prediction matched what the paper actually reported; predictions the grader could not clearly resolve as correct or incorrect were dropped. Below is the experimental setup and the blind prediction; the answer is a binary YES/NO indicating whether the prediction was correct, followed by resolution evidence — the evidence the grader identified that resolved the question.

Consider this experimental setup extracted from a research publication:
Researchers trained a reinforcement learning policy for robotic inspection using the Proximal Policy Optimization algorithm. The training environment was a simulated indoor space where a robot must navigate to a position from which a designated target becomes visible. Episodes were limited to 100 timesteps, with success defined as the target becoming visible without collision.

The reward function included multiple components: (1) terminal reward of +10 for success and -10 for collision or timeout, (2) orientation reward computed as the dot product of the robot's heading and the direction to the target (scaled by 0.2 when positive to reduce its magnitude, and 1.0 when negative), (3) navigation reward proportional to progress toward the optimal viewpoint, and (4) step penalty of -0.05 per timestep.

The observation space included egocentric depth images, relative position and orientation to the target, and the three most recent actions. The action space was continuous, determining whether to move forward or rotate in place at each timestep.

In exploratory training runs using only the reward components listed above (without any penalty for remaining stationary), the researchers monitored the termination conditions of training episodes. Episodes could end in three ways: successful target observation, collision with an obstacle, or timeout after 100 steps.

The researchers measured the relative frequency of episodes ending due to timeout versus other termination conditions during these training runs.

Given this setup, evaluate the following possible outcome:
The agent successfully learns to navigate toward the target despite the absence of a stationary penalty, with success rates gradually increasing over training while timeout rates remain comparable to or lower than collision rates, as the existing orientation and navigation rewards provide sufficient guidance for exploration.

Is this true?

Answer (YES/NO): NO